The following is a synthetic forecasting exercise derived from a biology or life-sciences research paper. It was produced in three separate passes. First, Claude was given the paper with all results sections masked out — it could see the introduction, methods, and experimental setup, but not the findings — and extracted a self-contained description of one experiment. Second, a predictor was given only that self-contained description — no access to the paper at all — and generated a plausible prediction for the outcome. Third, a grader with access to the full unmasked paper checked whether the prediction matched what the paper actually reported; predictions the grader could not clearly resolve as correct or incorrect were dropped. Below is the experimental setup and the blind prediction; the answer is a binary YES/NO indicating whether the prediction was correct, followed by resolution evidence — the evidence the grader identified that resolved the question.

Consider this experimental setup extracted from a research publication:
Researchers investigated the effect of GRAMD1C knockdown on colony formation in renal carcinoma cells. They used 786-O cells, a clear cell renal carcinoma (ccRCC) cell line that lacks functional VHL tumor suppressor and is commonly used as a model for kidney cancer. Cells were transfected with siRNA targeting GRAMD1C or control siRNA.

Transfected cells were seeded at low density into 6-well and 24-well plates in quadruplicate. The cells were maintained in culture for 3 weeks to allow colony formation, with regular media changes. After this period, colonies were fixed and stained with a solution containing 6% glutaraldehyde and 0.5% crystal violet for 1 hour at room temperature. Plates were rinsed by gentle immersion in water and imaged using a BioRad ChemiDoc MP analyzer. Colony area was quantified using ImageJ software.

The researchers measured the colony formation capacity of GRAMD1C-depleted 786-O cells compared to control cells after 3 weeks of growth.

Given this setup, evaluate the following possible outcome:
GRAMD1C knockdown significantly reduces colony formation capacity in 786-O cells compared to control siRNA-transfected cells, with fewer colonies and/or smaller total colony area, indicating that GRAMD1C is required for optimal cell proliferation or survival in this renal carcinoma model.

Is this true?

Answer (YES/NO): NO